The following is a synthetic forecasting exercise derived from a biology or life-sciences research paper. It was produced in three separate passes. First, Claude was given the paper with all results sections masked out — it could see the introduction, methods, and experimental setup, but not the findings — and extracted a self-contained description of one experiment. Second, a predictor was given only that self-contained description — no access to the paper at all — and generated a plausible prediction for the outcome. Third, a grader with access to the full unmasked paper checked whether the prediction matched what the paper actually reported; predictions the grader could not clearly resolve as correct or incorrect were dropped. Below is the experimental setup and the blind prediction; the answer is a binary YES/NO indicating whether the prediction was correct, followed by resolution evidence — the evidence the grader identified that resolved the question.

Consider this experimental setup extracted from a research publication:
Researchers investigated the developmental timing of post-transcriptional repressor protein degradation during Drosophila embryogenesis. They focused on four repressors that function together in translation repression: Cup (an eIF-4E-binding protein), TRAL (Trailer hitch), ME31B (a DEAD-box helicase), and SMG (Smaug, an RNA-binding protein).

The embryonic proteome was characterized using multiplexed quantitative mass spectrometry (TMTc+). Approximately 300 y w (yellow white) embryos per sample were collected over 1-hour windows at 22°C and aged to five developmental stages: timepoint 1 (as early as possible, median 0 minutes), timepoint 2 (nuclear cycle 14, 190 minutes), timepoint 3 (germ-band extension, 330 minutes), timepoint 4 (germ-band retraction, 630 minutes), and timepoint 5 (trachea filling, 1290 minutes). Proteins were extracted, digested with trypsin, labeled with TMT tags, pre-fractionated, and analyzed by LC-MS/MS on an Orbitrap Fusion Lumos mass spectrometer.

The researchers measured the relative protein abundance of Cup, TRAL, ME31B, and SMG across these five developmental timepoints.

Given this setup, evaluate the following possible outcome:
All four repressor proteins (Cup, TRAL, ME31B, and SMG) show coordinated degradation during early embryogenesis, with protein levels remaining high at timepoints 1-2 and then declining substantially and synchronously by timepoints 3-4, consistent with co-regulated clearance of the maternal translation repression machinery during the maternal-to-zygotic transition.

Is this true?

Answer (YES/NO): NO